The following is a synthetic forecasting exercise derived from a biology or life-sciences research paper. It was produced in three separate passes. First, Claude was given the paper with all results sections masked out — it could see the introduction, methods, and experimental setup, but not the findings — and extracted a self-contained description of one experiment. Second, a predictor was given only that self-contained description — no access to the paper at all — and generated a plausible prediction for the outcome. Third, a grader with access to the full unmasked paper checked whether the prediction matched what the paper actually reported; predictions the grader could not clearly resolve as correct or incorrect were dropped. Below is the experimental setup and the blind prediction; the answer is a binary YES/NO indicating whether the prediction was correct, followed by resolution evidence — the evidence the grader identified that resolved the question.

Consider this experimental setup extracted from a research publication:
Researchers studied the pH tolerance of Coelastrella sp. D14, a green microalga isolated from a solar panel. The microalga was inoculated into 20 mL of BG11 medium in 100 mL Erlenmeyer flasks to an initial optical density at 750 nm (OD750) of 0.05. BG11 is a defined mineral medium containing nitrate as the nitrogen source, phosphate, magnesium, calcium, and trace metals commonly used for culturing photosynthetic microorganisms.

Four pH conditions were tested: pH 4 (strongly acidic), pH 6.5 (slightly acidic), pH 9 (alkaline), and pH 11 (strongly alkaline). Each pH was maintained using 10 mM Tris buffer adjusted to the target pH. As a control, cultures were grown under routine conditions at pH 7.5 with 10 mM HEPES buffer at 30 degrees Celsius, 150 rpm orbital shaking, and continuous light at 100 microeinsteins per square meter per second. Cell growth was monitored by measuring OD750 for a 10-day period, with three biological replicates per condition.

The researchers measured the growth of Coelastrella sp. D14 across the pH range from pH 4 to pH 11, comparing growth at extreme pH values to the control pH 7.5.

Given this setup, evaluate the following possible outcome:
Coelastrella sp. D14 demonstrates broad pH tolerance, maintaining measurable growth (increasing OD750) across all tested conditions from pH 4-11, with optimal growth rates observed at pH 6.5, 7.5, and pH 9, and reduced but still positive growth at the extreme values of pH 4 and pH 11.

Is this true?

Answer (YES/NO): NO